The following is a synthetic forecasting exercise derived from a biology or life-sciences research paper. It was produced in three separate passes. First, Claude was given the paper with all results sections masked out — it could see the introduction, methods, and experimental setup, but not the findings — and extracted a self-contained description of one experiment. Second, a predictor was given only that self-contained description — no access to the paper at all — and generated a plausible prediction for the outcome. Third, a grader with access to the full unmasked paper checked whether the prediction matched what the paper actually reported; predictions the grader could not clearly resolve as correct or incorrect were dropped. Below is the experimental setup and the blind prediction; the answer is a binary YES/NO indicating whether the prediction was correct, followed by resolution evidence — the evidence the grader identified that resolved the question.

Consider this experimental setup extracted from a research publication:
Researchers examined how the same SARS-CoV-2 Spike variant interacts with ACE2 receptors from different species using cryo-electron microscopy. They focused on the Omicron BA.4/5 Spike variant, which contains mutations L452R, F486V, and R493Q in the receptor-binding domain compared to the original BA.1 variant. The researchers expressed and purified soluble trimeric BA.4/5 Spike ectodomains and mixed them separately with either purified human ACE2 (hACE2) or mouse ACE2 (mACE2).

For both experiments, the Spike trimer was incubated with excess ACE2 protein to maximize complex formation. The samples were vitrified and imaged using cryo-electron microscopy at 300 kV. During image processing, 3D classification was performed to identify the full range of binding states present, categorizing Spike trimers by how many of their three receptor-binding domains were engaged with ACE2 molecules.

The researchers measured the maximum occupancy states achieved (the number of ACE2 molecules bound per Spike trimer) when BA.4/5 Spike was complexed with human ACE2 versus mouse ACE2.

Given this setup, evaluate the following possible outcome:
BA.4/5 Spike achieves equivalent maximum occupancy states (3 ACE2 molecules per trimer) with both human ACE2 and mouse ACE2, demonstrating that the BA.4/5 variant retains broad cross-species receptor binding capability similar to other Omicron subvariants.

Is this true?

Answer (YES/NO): NO